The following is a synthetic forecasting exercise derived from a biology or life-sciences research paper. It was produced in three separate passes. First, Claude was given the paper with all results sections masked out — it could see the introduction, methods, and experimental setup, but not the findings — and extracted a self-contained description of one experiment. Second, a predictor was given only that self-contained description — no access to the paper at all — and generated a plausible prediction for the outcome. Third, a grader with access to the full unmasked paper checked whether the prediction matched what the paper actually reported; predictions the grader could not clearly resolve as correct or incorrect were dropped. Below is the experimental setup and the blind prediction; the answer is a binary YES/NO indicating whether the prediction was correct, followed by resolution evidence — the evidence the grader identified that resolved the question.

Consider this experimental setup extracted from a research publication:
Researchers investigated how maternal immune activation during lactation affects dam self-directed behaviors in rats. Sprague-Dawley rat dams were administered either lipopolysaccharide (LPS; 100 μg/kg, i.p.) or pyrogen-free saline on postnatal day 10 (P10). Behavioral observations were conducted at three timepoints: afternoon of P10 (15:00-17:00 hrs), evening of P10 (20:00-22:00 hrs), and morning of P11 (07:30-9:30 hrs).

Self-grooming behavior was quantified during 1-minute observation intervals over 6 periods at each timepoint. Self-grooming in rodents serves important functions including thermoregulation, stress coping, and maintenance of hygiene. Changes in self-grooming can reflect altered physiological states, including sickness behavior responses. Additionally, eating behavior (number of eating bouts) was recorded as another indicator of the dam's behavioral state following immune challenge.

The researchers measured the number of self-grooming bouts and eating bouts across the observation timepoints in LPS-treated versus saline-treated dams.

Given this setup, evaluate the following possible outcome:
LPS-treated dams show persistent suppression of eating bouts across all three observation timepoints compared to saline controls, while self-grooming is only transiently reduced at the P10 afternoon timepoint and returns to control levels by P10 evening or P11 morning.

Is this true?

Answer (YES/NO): NO